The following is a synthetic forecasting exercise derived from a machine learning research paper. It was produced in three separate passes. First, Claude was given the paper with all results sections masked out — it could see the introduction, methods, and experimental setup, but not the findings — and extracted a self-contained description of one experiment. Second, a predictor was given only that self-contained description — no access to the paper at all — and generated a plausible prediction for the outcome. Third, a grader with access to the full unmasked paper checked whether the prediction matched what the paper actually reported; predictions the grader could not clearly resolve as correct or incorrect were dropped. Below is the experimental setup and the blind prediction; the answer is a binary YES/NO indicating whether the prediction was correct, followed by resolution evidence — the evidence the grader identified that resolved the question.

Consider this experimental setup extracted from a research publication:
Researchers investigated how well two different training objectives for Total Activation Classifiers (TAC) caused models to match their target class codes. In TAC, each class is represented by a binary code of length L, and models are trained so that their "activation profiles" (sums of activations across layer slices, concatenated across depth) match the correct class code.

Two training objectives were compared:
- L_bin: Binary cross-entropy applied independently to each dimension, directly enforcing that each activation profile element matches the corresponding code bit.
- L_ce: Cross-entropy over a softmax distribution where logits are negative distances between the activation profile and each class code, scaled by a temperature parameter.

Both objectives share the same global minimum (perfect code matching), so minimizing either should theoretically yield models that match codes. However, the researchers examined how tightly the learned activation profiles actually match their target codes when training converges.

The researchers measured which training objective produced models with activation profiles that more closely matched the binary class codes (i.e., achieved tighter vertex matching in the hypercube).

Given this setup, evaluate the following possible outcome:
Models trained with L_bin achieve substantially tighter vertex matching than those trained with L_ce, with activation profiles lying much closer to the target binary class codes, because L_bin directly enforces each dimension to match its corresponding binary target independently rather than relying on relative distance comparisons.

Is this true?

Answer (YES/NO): YES